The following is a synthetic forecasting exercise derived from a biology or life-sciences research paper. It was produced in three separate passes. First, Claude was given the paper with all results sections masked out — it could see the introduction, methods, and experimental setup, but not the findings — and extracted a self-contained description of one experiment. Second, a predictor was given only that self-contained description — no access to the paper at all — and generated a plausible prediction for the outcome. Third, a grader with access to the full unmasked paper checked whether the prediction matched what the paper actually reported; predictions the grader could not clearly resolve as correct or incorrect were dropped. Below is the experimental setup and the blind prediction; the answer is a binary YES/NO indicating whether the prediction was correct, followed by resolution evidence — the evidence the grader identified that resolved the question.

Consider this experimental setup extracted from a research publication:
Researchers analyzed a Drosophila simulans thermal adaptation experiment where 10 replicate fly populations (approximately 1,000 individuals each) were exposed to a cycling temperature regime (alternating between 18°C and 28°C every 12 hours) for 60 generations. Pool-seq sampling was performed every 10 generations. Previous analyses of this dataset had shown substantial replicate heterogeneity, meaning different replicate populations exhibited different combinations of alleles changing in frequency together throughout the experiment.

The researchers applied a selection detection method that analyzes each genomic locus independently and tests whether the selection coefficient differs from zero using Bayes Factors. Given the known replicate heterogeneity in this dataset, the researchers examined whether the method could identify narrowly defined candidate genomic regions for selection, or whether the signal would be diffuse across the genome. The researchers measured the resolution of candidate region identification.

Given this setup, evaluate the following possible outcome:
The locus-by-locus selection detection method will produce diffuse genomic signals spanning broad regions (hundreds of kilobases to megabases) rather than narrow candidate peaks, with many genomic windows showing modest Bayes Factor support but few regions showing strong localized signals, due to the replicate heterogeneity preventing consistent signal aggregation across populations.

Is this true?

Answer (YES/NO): NO